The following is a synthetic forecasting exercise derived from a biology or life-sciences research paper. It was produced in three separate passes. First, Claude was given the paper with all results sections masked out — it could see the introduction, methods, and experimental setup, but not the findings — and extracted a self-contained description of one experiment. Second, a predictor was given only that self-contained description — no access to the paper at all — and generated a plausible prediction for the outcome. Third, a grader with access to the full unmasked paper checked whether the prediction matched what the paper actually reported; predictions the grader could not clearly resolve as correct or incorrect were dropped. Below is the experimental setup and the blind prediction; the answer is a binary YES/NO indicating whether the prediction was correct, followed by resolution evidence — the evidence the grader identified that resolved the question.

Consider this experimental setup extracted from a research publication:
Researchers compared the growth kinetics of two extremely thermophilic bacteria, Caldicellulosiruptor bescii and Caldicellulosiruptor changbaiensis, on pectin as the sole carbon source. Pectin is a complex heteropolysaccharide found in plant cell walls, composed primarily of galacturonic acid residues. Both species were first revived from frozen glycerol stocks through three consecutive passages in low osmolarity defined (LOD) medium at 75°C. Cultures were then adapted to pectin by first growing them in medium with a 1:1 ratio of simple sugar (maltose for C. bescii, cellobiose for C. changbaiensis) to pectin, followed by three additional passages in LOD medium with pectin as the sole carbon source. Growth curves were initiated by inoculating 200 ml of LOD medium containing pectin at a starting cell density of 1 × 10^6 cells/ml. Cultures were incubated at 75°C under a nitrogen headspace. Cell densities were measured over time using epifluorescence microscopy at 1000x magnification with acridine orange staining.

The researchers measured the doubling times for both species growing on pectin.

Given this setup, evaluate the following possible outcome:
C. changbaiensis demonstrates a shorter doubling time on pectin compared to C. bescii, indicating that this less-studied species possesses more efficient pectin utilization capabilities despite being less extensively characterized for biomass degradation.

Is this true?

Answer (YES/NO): YES